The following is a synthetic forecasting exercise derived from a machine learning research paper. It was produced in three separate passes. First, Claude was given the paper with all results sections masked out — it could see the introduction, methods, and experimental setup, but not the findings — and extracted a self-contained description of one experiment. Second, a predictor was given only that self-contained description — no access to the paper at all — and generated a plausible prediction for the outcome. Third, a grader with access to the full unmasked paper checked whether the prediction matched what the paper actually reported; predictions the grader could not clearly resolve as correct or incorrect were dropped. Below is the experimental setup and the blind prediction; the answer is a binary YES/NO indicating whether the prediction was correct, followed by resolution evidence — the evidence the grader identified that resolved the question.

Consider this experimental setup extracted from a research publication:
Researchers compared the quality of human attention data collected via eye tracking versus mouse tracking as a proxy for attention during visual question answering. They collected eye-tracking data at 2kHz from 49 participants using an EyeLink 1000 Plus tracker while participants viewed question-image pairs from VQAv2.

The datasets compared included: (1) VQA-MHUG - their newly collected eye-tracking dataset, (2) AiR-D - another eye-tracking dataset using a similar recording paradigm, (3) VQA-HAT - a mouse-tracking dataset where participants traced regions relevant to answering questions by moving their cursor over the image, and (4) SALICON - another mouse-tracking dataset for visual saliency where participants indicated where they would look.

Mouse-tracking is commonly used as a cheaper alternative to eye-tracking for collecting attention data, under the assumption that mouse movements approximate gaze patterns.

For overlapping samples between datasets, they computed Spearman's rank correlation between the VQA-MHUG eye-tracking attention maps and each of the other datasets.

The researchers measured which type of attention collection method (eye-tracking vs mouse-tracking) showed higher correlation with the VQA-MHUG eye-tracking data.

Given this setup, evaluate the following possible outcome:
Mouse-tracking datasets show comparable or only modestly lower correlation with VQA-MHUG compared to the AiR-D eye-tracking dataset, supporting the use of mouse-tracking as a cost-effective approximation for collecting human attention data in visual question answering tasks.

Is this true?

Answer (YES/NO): NO